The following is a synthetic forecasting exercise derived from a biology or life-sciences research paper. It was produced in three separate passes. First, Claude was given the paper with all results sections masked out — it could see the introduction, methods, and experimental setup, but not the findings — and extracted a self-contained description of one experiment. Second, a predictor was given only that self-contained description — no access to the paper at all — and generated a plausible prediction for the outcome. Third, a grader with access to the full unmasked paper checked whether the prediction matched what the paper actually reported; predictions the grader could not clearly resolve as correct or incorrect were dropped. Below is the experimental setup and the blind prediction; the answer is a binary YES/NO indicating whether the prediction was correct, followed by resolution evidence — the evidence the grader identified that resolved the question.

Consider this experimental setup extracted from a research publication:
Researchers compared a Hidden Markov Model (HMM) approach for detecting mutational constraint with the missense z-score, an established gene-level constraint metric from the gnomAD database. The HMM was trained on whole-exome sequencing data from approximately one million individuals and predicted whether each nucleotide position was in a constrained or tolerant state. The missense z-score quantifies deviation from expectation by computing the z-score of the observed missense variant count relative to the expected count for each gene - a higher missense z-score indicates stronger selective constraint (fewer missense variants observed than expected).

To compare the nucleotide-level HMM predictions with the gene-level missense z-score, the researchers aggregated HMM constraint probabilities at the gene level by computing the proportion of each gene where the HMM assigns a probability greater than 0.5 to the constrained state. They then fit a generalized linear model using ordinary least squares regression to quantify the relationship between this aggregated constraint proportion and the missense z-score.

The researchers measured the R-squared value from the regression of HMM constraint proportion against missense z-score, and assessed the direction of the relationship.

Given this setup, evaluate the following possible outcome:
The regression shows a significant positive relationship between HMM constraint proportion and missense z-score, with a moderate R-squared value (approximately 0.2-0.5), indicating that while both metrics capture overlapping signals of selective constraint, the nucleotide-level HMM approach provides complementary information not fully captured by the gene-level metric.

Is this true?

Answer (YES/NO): NO